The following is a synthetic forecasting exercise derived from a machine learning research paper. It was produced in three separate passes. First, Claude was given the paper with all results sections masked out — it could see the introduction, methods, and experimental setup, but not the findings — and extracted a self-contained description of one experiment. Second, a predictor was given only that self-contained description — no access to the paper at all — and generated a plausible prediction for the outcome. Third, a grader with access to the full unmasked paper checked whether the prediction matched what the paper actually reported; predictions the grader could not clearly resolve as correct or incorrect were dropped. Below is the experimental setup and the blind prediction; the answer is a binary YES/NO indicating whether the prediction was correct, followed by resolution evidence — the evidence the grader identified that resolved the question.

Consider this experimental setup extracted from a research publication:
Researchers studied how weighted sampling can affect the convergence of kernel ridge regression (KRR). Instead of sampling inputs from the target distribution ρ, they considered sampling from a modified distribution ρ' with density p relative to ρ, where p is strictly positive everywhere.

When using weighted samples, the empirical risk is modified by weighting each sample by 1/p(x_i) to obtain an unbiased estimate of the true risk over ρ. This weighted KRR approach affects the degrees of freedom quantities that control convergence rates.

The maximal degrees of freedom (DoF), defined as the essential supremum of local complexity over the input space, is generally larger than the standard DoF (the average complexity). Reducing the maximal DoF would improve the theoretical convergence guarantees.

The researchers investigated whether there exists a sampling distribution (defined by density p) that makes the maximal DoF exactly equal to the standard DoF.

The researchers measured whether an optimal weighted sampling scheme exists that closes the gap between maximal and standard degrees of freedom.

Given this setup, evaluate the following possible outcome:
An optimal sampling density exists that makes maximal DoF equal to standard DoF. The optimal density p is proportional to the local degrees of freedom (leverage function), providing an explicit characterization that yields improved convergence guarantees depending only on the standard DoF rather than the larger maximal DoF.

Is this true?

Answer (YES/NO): YES